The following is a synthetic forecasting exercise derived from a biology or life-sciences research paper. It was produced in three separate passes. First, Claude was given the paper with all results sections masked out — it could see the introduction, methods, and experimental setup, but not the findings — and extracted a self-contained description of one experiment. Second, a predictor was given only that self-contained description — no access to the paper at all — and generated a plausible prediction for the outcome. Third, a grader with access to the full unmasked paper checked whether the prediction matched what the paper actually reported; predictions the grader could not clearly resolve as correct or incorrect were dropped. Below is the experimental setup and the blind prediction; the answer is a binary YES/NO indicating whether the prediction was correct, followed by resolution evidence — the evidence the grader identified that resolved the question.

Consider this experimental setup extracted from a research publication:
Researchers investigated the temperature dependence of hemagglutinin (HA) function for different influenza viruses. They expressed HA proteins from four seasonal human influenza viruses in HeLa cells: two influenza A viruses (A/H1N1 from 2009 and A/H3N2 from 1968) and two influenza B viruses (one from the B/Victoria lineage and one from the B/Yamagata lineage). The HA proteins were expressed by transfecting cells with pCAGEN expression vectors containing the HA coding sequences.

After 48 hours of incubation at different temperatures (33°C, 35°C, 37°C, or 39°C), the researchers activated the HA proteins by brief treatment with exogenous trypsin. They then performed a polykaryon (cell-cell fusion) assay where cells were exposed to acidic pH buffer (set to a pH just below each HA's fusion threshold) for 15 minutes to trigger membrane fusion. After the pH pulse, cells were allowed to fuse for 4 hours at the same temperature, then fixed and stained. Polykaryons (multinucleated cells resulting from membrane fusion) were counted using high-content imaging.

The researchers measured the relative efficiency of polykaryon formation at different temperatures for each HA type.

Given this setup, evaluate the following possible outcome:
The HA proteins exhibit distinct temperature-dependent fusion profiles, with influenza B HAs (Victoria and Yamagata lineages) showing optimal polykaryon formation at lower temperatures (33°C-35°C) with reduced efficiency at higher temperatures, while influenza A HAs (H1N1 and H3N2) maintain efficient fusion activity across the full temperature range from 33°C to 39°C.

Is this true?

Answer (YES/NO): NO